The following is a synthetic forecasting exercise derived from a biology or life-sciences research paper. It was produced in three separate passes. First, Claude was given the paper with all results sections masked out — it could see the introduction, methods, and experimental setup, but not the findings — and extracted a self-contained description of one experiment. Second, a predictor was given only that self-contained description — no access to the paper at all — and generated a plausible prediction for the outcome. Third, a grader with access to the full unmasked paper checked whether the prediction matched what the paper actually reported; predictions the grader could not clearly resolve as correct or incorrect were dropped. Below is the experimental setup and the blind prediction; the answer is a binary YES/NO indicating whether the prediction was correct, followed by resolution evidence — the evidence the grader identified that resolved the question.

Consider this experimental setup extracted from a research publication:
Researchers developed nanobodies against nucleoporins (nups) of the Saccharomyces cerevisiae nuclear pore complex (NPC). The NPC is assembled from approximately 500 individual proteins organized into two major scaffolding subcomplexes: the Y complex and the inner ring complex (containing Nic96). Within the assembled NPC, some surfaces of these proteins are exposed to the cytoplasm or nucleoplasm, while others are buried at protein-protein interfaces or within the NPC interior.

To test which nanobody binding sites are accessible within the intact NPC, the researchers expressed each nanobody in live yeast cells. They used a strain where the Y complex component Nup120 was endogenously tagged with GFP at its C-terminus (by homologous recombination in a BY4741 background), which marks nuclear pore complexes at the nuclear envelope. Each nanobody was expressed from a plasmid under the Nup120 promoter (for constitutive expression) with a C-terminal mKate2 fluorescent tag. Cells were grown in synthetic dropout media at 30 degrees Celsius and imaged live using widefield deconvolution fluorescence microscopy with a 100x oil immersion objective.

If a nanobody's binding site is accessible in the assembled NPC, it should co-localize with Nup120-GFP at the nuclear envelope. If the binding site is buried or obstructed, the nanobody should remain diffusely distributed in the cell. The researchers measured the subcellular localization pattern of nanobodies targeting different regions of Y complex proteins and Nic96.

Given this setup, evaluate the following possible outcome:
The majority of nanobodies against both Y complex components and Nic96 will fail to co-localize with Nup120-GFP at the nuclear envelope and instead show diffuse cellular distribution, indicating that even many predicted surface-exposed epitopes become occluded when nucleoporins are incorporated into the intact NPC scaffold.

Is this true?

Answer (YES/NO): NO